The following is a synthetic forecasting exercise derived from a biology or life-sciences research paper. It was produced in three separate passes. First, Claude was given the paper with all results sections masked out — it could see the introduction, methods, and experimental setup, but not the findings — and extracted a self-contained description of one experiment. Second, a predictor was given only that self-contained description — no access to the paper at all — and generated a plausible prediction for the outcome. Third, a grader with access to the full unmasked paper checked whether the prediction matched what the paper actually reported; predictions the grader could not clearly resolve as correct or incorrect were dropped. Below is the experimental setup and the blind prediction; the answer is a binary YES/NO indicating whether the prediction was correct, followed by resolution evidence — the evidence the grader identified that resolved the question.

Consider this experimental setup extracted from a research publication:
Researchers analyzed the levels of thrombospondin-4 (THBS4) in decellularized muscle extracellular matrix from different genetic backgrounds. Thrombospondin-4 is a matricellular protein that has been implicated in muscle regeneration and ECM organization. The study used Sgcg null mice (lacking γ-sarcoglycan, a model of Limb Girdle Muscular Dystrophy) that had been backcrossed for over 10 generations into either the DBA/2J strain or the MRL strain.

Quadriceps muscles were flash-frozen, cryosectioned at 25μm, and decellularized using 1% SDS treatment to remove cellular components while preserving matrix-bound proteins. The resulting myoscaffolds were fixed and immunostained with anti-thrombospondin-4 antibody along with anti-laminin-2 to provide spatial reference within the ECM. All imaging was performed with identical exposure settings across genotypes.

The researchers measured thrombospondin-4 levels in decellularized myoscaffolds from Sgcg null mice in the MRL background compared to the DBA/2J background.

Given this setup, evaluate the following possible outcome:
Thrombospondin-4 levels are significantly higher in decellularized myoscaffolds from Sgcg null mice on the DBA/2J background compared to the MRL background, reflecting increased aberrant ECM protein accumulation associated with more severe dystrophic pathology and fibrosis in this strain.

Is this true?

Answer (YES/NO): YES